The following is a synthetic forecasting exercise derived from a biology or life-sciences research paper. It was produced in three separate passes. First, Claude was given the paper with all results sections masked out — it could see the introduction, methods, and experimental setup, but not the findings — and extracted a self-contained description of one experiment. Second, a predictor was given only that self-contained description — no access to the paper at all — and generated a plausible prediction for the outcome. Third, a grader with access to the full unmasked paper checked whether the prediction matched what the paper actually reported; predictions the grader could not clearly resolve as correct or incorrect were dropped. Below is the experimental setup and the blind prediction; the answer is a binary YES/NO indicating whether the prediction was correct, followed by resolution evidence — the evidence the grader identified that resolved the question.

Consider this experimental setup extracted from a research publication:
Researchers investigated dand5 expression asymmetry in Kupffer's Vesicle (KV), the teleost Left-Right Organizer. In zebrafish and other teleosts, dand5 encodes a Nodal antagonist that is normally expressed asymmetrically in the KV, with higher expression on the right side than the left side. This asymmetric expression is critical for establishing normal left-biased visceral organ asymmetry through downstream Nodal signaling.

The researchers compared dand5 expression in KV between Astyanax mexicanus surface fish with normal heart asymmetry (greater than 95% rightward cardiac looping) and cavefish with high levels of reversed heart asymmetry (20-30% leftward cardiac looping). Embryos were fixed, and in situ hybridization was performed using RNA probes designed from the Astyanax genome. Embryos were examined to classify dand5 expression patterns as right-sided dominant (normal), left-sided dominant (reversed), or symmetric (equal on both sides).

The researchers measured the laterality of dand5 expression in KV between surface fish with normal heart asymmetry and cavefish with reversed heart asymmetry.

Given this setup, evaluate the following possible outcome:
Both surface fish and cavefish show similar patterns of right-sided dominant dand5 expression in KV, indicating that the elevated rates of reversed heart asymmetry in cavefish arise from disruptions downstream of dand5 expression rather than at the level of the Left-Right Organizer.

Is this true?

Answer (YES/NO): NO